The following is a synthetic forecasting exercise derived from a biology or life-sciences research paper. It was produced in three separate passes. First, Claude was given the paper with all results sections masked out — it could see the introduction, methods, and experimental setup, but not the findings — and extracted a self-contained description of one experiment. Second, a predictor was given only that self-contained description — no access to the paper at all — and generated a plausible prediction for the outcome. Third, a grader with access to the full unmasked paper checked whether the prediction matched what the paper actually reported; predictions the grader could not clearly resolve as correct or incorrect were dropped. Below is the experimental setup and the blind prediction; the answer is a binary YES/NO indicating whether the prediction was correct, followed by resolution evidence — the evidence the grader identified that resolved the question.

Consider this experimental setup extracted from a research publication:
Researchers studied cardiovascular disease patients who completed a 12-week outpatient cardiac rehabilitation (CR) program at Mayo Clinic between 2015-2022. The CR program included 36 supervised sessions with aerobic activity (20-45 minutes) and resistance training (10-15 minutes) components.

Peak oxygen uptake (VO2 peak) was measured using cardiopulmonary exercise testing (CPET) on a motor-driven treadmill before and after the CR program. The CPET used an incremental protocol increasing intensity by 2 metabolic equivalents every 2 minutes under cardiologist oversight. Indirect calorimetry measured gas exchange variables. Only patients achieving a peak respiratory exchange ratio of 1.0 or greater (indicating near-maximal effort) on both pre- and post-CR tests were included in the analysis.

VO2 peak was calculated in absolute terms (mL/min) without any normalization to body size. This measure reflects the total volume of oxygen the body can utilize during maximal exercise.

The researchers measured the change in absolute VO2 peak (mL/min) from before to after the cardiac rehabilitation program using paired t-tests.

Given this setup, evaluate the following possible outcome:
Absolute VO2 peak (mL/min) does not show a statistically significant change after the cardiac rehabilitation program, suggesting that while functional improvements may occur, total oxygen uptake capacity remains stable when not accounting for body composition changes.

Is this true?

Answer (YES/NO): NO